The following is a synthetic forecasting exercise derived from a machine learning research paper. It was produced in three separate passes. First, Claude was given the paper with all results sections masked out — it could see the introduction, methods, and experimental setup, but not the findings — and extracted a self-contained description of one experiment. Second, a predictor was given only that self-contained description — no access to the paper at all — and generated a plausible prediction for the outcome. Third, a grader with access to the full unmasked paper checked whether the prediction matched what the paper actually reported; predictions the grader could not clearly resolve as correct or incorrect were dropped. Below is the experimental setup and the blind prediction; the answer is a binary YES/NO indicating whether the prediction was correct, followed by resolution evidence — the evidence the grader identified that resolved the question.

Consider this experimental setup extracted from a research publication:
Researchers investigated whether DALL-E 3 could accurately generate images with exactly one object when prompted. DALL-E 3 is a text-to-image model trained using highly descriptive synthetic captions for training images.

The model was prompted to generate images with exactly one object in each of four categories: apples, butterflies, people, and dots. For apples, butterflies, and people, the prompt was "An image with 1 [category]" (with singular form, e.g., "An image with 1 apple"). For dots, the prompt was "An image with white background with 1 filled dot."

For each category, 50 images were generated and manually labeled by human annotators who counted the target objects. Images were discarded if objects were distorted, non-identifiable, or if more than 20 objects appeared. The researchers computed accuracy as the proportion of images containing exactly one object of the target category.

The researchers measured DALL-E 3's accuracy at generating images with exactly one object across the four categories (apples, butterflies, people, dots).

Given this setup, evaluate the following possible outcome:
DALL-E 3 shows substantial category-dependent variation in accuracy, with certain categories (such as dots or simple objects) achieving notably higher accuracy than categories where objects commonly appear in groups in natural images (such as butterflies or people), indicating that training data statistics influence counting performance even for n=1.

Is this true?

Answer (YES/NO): NO